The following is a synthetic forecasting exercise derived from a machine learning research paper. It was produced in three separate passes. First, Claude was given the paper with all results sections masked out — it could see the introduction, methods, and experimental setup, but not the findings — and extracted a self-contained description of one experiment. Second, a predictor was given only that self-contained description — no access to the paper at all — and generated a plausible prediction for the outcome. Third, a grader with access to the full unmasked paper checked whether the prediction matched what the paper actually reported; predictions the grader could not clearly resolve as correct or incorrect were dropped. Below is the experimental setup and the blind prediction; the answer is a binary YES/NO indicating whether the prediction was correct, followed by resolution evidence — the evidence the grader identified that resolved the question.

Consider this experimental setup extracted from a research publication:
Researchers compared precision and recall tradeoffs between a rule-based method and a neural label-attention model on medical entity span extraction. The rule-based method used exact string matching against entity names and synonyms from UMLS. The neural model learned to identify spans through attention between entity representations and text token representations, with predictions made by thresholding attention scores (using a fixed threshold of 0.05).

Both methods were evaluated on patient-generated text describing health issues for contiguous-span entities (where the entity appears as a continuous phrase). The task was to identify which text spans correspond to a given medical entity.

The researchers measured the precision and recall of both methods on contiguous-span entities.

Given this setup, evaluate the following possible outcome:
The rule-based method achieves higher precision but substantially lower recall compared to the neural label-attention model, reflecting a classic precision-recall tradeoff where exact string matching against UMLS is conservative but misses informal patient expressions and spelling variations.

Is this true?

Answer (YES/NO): YES